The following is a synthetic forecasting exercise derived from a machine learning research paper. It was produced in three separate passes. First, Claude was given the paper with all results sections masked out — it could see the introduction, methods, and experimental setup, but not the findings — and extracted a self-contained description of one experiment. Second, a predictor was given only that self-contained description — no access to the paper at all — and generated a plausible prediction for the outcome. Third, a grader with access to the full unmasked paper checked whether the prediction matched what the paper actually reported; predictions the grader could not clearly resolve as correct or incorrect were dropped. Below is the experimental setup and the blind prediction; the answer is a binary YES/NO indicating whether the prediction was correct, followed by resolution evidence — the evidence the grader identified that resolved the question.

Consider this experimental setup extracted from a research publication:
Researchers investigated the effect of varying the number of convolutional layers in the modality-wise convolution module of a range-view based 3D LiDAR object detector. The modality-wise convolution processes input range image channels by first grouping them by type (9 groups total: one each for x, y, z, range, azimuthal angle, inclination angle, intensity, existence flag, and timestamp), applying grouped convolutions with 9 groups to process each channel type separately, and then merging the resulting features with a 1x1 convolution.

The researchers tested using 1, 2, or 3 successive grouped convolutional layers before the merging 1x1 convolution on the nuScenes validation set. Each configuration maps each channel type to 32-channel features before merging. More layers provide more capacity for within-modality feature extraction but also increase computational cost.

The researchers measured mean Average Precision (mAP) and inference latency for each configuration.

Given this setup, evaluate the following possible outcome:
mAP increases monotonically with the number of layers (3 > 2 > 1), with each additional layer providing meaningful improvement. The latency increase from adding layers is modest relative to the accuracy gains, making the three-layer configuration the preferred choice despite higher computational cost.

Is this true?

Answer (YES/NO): NO